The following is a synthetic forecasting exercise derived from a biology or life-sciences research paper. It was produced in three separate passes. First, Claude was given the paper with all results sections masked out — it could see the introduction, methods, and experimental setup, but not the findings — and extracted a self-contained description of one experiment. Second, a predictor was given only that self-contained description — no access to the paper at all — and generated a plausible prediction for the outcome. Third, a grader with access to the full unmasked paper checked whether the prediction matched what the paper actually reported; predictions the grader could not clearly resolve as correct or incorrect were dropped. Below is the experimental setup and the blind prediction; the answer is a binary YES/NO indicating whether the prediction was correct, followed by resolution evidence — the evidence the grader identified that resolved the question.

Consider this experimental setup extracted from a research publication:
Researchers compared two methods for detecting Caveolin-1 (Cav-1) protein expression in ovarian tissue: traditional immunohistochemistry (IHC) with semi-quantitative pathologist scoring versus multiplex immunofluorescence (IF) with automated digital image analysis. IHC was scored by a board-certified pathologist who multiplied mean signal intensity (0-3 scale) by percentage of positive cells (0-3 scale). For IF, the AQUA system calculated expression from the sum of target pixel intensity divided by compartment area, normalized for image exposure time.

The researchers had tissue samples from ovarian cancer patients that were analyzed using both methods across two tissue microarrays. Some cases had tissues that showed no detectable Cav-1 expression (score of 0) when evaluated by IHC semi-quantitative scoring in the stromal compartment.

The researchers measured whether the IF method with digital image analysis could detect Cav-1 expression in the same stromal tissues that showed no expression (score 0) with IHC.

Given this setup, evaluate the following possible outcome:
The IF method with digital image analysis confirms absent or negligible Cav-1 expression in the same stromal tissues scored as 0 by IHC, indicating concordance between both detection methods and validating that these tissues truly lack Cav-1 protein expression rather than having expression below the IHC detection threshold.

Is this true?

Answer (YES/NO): NO